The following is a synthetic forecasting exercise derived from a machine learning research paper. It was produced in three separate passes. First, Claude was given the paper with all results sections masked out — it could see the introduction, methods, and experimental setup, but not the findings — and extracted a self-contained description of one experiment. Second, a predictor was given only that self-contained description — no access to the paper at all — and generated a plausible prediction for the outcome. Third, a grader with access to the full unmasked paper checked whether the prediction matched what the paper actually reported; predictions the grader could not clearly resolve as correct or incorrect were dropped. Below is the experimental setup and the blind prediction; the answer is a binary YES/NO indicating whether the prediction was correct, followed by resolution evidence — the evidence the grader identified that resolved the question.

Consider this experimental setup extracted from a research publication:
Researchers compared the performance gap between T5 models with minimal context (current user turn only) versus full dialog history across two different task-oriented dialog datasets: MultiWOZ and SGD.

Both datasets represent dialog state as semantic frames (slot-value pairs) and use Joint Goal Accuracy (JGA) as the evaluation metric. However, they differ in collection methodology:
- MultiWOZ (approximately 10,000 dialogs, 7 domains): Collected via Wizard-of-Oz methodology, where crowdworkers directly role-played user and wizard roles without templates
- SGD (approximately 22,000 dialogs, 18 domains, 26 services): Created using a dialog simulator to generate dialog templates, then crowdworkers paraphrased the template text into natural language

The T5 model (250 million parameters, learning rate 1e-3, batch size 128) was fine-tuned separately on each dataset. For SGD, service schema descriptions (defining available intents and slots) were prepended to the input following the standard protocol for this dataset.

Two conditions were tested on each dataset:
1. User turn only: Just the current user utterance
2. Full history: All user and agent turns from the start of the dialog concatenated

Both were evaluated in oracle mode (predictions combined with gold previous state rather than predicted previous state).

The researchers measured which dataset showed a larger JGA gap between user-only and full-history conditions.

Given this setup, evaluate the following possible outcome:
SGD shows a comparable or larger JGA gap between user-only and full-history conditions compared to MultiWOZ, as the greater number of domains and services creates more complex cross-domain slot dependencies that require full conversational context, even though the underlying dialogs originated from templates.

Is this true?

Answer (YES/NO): NO